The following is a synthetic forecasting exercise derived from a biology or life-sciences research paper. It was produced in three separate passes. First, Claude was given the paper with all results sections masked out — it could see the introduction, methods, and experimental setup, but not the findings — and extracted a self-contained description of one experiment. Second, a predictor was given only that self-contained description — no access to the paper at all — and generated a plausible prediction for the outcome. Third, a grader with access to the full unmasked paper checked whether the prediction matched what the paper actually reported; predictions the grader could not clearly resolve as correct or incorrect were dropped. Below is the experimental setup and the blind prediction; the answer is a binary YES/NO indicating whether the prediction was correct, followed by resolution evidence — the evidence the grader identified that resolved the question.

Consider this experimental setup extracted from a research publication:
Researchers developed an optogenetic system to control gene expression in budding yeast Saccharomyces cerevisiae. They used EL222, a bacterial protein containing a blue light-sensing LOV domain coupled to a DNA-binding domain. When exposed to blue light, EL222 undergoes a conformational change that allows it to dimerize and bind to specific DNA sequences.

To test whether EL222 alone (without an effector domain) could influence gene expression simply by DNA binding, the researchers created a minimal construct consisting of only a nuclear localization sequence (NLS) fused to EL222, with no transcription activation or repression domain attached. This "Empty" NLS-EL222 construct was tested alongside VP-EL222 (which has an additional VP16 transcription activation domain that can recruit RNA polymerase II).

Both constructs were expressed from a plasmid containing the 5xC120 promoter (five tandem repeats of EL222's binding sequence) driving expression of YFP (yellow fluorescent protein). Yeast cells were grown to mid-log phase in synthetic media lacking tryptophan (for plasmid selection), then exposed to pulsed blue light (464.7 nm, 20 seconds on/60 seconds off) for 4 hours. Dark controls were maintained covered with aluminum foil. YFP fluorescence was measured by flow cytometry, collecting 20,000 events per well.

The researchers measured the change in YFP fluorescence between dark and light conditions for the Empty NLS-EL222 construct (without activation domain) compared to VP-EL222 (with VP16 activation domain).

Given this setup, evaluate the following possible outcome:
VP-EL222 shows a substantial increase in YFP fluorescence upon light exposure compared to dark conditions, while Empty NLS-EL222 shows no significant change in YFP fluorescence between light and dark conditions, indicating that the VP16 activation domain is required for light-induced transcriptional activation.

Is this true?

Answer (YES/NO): YES